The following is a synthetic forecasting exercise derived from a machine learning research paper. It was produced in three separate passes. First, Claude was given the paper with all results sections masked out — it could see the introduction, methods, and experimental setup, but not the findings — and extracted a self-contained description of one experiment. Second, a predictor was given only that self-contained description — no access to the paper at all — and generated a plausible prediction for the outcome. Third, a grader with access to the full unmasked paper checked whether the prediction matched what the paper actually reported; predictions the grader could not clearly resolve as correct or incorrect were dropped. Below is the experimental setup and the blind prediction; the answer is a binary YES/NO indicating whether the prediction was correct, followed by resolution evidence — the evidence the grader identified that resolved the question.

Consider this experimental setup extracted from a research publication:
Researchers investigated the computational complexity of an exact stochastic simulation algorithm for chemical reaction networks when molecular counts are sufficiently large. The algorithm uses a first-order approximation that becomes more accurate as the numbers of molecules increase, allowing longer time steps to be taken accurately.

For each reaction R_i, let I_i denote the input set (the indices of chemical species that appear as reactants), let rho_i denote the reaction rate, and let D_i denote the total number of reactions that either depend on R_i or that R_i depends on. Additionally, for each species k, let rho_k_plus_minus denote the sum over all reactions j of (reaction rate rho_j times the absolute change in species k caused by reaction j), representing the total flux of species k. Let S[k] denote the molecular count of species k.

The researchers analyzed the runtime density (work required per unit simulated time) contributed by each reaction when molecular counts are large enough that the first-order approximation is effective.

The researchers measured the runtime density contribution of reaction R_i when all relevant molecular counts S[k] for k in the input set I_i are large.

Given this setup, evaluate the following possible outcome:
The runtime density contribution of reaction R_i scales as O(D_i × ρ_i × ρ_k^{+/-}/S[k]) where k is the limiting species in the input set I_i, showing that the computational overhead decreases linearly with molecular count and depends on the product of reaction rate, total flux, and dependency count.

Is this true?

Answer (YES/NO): NO